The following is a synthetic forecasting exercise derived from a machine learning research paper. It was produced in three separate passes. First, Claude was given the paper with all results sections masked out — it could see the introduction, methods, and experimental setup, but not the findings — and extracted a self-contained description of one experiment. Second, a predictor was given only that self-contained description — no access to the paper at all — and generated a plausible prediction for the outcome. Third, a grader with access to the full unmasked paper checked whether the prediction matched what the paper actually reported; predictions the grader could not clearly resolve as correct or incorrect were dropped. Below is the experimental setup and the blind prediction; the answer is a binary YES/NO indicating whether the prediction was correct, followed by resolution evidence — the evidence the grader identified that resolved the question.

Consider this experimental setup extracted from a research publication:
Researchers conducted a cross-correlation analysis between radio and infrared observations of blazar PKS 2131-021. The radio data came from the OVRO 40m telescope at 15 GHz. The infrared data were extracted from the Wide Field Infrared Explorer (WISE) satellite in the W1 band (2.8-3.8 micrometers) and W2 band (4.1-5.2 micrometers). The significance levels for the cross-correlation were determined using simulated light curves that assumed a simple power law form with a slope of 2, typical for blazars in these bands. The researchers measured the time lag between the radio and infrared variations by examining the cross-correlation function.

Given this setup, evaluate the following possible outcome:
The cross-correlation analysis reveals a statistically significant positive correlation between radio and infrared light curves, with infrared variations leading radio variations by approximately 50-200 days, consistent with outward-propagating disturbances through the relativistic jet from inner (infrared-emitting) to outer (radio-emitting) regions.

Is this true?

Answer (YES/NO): NO